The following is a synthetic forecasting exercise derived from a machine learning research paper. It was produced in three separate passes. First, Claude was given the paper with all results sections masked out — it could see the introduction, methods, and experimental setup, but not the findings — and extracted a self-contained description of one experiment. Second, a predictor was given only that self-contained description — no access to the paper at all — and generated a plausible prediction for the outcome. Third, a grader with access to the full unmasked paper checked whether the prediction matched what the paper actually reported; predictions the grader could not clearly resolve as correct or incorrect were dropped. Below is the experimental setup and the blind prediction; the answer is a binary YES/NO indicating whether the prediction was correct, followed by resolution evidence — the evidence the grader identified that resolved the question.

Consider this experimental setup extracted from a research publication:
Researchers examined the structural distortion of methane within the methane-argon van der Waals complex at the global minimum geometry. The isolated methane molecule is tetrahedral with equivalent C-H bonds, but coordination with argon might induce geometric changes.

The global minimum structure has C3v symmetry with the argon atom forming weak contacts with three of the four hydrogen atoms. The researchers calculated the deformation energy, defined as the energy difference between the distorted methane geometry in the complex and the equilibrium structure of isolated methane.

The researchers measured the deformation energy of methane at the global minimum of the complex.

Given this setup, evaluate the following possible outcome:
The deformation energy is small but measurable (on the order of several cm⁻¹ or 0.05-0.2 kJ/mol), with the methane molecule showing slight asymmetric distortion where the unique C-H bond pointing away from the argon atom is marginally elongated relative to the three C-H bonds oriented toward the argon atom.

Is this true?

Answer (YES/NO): NO